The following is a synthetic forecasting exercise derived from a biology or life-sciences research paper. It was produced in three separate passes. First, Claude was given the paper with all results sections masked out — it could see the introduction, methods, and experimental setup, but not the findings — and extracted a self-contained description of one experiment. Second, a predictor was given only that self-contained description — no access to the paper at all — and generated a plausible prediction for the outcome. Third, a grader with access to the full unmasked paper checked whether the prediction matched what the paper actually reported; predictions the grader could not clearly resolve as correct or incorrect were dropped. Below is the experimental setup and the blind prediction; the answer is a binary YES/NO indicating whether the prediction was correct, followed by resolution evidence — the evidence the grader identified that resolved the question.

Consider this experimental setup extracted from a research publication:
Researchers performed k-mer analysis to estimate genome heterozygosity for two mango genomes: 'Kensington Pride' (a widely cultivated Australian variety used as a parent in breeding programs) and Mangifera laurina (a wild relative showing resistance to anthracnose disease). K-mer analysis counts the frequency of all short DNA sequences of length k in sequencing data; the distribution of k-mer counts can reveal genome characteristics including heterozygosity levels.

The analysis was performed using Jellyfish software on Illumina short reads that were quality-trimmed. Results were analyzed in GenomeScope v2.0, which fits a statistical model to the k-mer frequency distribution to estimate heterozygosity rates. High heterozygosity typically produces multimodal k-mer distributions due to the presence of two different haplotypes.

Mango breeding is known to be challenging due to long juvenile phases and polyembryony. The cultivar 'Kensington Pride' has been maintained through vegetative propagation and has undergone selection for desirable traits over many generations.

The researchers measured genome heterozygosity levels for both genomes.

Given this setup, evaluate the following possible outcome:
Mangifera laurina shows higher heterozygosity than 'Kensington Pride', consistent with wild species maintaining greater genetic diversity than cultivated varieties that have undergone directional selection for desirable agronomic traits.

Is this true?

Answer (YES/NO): YES